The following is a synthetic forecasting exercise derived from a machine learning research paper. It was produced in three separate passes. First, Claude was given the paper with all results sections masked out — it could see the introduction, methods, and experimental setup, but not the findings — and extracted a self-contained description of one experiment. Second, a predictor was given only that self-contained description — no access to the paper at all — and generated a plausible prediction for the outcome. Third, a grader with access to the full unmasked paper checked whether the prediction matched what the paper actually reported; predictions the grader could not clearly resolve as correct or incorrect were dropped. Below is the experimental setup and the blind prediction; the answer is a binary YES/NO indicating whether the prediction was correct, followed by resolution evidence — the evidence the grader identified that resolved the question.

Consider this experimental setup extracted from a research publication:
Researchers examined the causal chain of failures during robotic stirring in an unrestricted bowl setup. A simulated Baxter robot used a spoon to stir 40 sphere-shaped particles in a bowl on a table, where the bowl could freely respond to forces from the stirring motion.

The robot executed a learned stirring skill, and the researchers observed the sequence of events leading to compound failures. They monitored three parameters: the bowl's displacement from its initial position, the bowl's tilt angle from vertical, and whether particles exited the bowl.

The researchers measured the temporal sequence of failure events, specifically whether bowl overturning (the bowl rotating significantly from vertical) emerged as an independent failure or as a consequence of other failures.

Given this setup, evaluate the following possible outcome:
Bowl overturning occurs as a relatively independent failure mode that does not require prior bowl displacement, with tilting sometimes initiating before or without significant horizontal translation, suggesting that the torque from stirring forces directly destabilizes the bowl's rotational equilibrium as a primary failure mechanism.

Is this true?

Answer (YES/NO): NO